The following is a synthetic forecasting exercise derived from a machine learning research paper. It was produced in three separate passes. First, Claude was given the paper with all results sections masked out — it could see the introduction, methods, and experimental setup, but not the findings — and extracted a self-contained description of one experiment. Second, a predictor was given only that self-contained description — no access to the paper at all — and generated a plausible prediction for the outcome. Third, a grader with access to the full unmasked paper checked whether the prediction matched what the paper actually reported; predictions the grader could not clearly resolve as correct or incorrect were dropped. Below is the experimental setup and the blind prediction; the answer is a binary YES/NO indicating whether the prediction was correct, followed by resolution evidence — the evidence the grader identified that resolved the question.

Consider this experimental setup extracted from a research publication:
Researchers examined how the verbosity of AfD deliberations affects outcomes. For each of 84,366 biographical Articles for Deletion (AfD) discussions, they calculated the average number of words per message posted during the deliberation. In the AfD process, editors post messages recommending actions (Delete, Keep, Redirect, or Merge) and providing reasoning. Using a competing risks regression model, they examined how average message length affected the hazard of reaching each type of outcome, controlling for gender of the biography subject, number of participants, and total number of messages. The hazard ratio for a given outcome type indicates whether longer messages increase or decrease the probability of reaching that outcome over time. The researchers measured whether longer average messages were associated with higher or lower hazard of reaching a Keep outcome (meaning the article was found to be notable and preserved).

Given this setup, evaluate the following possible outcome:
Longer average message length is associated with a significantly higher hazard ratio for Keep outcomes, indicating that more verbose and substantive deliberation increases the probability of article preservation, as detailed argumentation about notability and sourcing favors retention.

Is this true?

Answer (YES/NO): NO